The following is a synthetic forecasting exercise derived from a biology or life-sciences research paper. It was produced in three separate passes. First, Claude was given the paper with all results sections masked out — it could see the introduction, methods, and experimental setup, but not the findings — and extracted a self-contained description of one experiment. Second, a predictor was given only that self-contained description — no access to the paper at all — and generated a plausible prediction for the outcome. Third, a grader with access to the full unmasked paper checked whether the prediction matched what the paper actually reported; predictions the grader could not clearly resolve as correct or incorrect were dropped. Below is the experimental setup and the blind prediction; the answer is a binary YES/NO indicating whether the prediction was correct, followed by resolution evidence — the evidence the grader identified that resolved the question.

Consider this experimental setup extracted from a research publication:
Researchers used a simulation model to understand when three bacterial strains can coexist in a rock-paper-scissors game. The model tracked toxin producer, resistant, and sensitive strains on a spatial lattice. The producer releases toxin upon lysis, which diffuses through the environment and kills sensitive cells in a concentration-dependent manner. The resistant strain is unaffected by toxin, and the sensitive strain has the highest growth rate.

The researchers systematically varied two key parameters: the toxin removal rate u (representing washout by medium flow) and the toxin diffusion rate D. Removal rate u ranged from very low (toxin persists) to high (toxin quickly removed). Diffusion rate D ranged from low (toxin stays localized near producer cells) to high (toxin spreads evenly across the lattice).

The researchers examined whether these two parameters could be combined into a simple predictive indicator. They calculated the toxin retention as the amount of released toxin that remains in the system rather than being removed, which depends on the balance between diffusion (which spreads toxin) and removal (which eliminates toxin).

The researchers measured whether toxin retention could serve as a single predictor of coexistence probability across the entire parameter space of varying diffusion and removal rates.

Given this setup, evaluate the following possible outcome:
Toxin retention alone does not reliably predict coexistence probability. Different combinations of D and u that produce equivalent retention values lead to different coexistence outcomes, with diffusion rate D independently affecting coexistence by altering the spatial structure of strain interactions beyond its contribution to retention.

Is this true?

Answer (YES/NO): YES